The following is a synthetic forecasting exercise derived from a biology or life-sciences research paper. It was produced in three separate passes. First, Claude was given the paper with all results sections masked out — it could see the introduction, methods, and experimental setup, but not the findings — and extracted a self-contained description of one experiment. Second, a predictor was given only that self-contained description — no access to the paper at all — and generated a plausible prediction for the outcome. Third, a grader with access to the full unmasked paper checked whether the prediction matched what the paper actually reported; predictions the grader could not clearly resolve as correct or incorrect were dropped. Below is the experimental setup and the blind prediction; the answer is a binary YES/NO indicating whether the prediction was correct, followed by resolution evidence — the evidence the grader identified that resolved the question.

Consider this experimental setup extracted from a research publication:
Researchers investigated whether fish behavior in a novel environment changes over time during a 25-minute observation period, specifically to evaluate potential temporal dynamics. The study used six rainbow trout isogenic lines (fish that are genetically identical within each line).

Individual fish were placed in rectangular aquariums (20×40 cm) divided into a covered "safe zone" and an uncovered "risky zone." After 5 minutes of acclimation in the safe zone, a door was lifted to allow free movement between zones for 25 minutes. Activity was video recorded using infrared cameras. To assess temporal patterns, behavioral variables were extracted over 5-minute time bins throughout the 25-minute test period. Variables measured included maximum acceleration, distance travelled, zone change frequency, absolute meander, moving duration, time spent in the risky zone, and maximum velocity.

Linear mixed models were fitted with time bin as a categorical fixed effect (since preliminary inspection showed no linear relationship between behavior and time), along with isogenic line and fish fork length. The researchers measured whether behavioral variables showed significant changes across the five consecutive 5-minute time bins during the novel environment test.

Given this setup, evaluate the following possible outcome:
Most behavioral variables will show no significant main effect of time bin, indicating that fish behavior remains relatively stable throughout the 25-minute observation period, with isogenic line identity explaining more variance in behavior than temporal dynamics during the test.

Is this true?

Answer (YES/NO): YES